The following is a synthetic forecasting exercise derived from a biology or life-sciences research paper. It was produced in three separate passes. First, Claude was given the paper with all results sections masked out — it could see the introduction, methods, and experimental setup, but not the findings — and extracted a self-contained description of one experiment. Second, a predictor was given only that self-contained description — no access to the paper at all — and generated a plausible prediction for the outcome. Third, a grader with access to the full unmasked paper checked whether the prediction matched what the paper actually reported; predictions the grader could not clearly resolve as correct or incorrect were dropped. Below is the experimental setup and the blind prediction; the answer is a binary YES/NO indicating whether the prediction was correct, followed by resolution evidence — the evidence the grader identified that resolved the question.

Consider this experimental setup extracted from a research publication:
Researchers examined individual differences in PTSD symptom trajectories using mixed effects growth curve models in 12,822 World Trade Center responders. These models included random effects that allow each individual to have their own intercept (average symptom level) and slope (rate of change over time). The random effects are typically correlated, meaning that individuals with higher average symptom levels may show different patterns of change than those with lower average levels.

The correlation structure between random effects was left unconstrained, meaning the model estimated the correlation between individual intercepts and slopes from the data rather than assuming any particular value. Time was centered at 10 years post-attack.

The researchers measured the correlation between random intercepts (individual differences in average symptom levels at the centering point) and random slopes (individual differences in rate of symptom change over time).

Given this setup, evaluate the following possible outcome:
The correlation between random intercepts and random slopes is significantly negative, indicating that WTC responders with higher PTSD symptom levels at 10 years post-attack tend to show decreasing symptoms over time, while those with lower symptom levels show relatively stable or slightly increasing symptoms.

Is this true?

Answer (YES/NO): NO